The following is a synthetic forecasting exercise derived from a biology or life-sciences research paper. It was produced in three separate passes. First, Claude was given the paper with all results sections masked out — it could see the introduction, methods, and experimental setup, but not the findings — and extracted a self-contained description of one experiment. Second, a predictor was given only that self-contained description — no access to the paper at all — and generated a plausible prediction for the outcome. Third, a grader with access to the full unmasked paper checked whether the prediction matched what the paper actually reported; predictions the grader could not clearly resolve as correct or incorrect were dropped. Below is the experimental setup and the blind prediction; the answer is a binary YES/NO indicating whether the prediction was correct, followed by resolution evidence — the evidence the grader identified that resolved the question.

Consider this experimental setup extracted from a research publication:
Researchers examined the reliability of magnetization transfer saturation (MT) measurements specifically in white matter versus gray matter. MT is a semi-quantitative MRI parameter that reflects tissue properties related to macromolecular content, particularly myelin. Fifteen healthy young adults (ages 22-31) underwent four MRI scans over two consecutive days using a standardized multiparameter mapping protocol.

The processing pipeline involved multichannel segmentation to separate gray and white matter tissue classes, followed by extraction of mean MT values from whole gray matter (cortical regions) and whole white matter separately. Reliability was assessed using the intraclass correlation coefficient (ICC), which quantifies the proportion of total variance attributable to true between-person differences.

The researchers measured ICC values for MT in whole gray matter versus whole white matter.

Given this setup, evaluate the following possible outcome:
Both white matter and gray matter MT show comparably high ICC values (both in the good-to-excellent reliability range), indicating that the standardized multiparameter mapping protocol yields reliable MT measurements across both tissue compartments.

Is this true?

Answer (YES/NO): YES